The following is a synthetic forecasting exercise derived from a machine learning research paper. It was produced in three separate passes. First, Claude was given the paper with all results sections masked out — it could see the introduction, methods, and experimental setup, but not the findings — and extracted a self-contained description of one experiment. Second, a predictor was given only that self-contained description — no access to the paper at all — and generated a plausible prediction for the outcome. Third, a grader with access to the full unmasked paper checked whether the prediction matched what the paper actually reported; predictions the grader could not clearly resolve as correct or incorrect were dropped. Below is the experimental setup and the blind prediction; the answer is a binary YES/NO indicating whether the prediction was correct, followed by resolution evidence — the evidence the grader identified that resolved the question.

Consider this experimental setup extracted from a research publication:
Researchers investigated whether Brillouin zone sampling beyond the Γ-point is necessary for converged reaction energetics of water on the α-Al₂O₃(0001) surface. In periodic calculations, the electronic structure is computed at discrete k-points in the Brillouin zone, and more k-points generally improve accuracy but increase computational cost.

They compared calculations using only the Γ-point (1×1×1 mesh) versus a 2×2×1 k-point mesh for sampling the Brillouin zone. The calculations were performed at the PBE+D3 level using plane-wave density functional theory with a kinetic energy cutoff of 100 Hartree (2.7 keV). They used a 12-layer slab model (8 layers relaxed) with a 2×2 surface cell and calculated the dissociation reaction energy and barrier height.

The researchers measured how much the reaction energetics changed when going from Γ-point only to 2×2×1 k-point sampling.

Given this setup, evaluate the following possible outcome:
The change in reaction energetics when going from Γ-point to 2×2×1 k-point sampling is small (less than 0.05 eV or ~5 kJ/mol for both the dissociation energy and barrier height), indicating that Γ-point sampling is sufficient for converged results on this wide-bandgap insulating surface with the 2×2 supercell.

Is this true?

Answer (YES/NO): YES